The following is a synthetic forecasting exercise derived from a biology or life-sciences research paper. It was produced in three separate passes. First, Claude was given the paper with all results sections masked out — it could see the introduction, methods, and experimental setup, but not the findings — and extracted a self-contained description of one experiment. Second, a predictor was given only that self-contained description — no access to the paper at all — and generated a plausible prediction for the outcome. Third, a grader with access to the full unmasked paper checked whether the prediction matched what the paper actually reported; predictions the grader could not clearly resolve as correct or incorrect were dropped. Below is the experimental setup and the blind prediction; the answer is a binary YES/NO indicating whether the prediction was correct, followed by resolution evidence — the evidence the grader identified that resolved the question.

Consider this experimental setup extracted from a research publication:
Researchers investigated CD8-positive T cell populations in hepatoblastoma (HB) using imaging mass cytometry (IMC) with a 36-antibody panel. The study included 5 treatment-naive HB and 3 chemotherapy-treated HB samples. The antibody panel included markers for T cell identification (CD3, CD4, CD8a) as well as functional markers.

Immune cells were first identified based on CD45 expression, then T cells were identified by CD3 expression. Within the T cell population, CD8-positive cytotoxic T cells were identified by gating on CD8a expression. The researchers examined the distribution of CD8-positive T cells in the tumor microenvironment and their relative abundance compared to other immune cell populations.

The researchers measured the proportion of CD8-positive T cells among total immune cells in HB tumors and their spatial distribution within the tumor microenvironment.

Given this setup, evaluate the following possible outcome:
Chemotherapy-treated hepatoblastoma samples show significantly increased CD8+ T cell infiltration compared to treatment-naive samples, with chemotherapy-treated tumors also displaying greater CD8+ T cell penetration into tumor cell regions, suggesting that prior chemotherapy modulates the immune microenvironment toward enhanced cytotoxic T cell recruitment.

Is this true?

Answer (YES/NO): NO